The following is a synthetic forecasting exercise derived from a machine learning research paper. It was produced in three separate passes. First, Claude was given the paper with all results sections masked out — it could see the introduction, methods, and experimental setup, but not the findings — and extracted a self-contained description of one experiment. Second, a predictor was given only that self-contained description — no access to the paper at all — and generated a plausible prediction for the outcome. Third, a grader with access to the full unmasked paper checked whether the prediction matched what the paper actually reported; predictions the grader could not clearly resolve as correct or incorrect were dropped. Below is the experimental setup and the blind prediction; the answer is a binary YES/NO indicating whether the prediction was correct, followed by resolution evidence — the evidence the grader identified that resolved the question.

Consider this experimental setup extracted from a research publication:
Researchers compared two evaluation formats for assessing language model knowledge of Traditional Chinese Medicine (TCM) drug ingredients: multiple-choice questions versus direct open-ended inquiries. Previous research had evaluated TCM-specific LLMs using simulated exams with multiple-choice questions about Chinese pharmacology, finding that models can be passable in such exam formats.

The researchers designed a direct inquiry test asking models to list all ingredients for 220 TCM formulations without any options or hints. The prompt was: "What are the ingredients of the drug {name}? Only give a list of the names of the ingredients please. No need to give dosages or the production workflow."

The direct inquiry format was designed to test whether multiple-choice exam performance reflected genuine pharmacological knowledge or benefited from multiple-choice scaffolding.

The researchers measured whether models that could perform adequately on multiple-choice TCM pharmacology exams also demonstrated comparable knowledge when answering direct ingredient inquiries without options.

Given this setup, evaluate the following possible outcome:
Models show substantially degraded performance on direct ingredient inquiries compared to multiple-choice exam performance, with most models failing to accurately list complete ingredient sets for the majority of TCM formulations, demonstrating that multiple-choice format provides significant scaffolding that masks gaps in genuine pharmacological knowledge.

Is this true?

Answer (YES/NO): YES